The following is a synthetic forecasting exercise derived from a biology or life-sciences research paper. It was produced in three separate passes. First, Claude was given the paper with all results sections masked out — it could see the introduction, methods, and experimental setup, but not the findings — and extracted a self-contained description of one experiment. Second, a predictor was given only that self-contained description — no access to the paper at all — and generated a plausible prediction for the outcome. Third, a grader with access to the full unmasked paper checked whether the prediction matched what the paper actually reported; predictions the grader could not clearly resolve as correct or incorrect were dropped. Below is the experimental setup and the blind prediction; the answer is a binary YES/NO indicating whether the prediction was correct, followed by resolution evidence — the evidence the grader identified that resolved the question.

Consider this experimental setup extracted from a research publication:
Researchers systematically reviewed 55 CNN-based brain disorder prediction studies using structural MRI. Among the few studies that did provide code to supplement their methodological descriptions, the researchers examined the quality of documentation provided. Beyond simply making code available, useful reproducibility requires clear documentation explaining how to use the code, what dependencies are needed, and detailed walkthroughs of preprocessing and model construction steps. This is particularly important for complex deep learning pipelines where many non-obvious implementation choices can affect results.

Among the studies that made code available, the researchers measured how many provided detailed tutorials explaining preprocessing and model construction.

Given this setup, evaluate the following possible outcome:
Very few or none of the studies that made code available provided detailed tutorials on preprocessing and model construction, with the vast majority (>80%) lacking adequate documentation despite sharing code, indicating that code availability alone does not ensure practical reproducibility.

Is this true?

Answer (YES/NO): YES